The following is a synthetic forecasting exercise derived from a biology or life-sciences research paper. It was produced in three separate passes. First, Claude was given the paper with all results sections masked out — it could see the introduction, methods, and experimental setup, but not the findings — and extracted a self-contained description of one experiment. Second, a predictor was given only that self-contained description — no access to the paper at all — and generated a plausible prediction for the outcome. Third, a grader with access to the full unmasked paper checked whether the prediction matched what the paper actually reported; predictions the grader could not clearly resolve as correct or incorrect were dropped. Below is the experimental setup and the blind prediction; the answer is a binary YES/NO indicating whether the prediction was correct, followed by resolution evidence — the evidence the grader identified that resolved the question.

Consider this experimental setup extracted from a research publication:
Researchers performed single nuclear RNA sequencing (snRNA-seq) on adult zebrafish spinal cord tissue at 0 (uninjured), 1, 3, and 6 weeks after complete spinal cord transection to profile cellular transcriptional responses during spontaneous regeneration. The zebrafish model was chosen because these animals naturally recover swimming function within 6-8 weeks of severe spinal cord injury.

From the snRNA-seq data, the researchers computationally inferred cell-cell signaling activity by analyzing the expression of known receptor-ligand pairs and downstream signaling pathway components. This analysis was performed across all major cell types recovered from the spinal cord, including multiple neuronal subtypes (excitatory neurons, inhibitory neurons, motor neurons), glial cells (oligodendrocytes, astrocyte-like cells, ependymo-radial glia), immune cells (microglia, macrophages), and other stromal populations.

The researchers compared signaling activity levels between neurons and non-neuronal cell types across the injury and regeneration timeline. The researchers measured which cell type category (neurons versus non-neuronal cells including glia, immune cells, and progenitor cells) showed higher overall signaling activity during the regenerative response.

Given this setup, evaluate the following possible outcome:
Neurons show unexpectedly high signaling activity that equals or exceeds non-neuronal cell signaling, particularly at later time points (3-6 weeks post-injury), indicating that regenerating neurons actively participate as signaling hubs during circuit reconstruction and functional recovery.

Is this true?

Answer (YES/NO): YES